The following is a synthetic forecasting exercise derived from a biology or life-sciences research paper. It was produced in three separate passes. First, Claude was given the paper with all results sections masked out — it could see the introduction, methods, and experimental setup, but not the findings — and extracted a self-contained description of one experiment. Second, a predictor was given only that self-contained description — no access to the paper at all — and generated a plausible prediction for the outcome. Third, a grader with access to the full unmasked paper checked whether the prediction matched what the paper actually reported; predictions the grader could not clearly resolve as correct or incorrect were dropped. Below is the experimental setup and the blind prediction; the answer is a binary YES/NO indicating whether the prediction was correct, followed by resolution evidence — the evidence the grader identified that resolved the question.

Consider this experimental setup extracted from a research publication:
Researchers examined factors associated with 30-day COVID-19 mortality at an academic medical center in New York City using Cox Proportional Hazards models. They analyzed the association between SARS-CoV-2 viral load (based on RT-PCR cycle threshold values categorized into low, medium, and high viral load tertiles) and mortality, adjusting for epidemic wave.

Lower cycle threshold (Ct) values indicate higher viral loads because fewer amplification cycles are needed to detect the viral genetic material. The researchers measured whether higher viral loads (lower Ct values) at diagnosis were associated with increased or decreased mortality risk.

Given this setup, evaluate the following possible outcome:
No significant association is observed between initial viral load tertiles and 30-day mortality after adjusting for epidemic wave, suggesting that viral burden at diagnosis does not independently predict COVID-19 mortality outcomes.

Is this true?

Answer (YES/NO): NO